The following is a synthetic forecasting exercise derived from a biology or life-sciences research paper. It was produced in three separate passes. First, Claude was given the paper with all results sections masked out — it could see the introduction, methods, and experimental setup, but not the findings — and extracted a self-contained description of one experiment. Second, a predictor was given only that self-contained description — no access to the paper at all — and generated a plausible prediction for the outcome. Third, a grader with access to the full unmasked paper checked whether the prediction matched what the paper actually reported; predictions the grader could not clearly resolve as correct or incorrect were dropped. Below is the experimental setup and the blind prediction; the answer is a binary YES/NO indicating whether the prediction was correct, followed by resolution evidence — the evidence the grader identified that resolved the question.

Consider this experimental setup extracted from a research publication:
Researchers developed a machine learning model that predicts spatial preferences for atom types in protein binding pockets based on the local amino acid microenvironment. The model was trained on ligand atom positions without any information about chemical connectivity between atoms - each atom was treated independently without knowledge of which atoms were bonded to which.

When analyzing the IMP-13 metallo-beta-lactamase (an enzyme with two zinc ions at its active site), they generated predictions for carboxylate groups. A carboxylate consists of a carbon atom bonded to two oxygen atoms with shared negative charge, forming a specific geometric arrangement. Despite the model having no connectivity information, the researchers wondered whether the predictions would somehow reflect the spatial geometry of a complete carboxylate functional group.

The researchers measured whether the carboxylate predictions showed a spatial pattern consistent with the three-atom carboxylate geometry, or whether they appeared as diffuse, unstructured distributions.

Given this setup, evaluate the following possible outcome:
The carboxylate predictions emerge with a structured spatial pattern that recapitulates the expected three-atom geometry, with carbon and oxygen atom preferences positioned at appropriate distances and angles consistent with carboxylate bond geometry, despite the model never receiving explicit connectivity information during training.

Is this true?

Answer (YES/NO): YES